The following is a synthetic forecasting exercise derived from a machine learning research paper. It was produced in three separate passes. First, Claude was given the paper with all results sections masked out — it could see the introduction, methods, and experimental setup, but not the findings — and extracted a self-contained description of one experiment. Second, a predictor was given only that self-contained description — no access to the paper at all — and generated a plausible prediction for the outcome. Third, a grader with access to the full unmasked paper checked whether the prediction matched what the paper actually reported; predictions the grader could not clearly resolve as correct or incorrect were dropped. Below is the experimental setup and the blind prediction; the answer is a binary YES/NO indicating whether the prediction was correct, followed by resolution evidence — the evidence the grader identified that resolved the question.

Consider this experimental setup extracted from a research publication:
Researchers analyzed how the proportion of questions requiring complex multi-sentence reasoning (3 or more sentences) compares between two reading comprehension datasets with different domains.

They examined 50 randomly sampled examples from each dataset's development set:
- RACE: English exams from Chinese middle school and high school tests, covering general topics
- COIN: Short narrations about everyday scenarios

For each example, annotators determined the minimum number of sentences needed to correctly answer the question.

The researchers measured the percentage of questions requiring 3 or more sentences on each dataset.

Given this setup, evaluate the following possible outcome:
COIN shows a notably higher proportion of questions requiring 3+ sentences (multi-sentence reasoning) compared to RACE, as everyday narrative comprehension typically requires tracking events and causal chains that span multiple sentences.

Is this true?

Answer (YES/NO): NO